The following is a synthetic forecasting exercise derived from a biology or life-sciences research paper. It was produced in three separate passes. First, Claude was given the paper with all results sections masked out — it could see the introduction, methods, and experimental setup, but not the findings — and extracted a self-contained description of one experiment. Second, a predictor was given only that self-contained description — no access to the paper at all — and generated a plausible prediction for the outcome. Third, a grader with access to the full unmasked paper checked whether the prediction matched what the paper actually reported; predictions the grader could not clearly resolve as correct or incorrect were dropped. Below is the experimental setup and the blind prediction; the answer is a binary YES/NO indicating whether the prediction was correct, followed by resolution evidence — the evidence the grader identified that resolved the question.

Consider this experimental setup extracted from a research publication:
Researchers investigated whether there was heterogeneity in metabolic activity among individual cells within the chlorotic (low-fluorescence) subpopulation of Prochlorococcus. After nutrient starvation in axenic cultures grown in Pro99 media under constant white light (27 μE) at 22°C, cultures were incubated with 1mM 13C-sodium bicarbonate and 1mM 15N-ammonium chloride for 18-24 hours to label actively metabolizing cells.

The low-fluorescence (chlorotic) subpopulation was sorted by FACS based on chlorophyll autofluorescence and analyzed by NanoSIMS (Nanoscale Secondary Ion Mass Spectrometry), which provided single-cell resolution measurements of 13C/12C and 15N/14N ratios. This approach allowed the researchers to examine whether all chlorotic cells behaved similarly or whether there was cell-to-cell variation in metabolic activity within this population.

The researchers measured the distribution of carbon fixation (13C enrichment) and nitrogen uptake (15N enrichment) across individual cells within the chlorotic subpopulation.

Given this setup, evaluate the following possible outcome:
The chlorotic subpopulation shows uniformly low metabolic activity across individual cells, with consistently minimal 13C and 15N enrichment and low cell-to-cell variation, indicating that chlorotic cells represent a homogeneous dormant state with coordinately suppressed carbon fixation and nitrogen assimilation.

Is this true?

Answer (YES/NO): NO